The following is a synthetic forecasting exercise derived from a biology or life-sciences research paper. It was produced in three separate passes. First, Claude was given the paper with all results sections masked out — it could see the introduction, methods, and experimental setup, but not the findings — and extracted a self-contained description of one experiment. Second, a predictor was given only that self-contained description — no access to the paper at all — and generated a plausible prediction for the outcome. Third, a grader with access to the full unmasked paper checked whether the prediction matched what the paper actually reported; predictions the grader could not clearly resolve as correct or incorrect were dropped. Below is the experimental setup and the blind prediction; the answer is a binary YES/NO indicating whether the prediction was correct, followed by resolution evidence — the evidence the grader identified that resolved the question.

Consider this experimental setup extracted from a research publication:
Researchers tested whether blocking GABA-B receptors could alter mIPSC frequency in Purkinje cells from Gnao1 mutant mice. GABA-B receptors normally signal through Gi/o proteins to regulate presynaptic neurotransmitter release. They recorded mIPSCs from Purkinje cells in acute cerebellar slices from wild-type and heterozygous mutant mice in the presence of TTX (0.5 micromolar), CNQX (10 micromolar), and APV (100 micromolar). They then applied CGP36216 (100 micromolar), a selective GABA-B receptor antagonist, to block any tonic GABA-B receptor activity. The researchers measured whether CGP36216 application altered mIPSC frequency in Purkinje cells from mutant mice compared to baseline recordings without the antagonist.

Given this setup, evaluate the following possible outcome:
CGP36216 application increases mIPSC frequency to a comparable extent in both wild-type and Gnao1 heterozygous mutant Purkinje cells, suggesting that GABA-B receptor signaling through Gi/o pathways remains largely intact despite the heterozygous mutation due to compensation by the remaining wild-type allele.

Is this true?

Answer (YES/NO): NO